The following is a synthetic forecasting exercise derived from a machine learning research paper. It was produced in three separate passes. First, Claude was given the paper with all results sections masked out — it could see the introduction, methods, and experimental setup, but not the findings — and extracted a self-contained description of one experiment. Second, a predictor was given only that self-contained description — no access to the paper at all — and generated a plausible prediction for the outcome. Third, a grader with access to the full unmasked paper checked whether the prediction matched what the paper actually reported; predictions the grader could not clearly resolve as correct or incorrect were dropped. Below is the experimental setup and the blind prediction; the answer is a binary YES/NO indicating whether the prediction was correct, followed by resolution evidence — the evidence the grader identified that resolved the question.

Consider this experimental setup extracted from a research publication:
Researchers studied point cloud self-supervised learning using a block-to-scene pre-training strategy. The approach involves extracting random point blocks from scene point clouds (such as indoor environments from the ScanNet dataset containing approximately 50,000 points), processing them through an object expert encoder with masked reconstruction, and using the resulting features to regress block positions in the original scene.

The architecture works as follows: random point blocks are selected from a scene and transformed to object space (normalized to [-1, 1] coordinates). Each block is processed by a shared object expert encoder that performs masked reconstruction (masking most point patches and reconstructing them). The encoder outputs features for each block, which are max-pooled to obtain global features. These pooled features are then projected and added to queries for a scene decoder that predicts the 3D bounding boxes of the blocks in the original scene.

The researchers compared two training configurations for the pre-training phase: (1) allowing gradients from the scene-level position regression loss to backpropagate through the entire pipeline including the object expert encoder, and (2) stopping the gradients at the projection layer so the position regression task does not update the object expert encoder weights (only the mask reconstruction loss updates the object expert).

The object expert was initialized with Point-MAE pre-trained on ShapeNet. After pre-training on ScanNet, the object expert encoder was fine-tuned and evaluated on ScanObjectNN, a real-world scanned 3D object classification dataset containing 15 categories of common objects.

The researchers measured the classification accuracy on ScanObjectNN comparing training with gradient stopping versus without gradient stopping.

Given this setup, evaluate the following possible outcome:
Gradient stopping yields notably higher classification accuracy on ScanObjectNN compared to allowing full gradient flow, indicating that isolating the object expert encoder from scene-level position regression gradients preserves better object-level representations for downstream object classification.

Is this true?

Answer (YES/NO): YES